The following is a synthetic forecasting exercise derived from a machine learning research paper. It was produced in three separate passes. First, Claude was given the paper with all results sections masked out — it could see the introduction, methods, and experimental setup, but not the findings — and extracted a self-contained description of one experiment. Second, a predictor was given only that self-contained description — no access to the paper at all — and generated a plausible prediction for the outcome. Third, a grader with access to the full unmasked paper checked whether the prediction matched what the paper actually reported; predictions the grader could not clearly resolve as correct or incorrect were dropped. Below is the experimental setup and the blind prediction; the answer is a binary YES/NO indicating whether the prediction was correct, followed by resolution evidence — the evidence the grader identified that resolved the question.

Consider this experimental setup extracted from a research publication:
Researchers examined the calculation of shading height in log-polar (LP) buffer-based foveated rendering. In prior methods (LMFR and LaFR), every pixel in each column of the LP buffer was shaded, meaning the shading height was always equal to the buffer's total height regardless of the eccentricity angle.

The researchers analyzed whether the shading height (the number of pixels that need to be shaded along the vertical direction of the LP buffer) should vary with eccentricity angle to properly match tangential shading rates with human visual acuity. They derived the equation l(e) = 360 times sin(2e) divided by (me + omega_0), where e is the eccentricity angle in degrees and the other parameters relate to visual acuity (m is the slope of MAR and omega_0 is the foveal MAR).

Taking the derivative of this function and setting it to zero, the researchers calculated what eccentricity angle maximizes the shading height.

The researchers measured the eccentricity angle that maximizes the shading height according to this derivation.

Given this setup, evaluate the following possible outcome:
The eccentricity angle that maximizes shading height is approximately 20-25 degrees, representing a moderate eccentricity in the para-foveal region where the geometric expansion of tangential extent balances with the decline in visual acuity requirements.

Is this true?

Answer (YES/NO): NO